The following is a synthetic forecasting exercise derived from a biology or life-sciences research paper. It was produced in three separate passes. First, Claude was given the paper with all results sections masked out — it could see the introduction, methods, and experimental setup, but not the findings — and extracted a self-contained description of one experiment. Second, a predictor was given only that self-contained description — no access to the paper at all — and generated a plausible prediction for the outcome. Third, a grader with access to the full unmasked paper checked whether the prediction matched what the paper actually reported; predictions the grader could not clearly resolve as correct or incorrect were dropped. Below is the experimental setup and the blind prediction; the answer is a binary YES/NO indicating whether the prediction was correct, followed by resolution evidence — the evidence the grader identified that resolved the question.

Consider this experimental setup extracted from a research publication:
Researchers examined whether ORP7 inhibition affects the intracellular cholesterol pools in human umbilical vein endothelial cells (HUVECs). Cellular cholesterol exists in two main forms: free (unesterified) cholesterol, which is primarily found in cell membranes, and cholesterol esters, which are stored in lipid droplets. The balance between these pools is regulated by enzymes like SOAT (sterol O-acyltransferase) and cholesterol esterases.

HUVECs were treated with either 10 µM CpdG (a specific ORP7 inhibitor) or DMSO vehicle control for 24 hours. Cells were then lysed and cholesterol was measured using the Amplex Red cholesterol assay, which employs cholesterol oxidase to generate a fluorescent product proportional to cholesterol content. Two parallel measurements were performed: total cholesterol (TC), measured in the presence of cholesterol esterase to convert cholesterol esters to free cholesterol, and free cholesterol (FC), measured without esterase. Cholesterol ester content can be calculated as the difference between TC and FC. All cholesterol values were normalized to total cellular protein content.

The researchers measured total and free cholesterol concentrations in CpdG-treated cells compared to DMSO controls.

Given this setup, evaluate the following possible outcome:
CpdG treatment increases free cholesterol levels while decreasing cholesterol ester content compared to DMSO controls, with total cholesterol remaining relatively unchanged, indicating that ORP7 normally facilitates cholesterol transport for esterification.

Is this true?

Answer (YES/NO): NO